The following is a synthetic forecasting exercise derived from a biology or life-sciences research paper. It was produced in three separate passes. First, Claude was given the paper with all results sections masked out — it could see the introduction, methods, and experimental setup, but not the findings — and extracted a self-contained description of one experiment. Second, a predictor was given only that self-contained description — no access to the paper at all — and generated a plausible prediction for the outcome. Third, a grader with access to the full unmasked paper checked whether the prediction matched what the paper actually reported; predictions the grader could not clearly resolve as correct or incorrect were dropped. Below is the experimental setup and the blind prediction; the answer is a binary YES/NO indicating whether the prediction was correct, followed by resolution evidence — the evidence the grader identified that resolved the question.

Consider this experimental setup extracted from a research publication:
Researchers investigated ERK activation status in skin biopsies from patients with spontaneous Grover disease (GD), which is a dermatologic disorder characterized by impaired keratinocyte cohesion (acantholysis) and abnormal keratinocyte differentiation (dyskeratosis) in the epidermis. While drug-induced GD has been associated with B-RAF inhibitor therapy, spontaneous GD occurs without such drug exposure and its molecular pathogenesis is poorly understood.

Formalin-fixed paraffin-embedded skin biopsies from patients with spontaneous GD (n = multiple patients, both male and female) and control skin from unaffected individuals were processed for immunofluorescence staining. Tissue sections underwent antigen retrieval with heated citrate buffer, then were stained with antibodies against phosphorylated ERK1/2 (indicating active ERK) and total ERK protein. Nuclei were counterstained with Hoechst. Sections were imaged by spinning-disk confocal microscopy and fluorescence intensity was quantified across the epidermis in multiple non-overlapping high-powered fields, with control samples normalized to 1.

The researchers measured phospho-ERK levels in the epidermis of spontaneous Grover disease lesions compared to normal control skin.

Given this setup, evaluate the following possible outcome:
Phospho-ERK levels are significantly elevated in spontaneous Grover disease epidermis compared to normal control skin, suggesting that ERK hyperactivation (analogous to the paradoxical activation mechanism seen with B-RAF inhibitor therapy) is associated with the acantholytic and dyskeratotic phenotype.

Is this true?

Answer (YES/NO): YES